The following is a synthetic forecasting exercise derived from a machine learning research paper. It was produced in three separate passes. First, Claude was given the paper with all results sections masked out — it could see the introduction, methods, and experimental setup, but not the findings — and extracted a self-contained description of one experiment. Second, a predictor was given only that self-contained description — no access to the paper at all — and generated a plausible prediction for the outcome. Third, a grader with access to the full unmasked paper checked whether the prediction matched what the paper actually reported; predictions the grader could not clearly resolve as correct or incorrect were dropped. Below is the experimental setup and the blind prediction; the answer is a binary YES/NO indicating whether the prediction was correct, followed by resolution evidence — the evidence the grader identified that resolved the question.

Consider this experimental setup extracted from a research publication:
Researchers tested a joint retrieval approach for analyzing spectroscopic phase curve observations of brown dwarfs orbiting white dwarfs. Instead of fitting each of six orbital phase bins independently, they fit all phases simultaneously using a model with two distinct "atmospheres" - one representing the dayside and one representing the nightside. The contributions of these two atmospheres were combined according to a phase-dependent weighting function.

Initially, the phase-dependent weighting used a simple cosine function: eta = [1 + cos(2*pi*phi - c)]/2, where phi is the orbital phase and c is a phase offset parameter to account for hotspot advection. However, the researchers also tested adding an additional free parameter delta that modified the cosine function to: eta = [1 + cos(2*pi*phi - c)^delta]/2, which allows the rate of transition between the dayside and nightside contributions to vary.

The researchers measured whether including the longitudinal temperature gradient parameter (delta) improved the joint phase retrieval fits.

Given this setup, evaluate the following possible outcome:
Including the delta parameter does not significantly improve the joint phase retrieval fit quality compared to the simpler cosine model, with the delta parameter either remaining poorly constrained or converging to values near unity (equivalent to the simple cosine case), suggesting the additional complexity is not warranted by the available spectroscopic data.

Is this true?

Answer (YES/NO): NO